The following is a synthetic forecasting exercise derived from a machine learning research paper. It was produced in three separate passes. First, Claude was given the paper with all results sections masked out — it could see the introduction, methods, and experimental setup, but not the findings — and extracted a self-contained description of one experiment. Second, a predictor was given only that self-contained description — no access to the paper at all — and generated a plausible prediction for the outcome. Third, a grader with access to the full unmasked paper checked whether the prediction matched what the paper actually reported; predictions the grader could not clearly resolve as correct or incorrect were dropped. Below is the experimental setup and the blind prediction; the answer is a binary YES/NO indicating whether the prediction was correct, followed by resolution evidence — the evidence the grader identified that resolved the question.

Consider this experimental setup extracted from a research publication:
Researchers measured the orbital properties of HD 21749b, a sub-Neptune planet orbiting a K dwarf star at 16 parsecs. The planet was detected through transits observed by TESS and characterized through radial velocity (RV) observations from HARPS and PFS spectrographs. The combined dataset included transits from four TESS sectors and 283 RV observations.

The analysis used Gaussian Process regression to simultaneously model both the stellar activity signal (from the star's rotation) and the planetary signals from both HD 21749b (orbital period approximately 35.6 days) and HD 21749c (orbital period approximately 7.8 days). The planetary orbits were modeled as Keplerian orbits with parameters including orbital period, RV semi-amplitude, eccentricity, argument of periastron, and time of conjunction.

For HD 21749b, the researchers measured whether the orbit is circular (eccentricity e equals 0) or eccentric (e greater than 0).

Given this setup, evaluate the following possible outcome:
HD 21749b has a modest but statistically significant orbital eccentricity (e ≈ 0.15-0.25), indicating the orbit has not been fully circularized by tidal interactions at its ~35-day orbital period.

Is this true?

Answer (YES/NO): YES